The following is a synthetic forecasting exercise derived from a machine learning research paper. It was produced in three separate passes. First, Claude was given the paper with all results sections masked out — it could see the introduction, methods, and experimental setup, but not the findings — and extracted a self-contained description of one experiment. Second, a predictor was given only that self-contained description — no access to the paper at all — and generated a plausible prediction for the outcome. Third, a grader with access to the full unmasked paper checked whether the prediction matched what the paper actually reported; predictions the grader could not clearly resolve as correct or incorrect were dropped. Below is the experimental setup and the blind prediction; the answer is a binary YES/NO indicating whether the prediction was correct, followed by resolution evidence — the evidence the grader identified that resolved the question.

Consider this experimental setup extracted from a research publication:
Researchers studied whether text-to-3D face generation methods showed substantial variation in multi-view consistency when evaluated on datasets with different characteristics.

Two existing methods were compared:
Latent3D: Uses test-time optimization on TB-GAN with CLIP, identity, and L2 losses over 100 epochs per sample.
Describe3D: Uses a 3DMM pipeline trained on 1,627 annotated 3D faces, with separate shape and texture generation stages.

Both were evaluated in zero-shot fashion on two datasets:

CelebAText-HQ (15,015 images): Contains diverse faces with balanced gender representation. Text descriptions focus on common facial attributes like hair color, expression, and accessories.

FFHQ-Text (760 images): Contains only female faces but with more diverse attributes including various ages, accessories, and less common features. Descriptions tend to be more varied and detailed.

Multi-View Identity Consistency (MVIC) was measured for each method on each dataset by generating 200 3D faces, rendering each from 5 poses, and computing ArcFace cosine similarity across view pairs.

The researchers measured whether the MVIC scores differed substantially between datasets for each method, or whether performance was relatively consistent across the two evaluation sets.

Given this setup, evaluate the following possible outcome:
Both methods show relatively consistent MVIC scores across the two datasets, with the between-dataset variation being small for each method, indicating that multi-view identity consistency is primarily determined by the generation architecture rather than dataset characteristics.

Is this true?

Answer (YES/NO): YES